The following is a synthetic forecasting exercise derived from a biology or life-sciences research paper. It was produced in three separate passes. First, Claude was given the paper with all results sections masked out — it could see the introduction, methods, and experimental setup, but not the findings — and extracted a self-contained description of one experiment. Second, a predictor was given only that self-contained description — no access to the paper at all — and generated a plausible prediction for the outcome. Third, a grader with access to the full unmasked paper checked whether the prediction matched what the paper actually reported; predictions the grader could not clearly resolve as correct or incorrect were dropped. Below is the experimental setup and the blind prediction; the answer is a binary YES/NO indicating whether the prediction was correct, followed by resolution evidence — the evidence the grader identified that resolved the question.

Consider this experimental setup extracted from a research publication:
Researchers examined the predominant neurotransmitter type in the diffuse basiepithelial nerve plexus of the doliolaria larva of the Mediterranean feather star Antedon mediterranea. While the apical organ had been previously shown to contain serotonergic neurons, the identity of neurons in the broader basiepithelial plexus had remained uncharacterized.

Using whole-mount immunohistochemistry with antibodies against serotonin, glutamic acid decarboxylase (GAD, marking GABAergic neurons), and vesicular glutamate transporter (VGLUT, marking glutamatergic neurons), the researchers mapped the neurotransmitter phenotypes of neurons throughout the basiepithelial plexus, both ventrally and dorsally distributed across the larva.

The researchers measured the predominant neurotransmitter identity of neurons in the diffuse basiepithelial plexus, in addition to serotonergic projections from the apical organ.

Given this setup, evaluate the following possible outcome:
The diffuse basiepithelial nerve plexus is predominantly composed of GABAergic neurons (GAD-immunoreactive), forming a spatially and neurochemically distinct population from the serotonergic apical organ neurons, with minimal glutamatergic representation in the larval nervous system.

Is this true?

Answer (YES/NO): NO